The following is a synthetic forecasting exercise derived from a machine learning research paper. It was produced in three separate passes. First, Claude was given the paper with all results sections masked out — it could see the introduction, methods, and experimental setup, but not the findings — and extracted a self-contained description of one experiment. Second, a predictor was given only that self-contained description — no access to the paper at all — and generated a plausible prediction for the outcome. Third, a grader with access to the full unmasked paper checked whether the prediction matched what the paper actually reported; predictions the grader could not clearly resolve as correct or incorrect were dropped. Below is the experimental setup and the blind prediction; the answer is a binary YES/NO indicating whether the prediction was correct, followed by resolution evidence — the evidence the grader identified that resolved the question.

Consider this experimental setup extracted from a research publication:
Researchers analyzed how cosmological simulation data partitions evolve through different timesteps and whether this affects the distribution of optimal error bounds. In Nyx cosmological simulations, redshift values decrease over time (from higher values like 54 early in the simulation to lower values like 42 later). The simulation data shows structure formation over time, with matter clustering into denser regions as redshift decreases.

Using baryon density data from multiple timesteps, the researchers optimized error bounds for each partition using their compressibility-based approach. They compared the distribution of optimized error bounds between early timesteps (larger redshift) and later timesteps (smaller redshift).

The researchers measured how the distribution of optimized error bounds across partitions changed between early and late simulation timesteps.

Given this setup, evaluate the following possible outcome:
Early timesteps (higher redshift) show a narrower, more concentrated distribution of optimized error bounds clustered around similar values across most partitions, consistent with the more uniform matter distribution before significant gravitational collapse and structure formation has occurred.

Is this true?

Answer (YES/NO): YES